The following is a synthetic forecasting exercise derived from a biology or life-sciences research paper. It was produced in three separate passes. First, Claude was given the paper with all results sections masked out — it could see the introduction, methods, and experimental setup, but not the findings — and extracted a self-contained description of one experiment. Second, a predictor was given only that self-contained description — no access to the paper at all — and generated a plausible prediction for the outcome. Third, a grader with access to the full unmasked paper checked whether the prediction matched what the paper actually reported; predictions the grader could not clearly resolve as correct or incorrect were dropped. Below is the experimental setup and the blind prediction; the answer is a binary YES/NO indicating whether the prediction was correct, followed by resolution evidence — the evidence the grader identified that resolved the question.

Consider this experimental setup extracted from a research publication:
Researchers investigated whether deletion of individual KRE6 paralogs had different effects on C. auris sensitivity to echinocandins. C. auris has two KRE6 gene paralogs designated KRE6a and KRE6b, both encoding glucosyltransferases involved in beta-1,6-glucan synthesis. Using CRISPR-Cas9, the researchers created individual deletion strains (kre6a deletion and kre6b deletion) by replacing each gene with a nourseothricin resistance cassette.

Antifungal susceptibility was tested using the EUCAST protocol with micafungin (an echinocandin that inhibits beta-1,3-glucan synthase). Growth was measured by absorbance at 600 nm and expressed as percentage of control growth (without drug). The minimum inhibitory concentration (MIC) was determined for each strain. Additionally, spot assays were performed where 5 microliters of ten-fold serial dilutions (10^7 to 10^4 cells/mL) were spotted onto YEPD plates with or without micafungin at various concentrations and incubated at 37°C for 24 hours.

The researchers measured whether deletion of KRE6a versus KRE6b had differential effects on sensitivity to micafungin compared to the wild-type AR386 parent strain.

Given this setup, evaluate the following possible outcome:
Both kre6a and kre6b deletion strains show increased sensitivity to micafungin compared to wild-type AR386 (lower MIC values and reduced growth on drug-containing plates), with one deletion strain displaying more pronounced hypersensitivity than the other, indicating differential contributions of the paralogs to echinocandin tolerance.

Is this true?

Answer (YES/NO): NO